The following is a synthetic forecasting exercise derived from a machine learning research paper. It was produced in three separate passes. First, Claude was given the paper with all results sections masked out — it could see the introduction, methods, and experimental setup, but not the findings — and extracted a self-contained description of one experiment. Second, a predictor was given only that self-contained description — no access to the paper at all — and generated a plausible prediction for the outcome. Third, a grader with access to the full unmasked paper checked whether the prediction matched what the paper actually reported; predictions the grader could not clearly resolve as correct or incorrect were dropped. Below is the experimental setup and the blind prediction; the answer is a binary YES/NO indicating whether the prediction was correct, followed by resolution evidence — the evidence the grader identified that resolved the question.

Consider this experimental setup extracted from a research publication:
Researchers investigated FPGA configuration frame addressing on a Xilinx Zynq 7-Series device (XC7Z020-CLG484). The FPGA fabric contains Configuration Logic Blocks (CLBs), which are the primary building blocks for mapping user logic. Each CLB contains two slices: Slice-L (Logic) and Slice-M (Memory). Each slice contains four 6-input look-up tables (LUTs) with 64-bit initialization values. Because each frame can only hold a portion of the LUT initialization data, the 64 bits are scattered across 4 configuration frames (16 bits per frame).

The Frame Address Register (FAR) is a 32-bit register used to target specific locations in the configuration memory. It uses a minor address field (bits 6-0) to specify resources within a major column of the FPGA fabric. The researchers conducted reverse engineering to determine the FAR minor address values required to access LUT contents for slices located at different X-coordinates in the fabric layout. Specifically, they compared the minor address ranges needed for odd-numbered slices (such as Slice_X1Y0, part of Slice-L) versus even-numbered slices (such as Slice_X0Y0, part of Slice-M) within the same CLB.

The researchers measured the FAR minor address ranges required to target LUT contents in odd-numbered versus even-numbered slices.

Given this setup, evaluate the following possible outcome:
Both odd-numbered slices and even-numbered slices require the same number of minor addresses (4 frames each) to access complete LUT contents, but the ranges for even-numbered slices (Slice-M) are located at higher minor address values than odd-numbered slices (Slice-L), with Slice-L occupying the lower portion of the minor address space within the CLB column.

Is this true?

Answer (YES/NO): YES